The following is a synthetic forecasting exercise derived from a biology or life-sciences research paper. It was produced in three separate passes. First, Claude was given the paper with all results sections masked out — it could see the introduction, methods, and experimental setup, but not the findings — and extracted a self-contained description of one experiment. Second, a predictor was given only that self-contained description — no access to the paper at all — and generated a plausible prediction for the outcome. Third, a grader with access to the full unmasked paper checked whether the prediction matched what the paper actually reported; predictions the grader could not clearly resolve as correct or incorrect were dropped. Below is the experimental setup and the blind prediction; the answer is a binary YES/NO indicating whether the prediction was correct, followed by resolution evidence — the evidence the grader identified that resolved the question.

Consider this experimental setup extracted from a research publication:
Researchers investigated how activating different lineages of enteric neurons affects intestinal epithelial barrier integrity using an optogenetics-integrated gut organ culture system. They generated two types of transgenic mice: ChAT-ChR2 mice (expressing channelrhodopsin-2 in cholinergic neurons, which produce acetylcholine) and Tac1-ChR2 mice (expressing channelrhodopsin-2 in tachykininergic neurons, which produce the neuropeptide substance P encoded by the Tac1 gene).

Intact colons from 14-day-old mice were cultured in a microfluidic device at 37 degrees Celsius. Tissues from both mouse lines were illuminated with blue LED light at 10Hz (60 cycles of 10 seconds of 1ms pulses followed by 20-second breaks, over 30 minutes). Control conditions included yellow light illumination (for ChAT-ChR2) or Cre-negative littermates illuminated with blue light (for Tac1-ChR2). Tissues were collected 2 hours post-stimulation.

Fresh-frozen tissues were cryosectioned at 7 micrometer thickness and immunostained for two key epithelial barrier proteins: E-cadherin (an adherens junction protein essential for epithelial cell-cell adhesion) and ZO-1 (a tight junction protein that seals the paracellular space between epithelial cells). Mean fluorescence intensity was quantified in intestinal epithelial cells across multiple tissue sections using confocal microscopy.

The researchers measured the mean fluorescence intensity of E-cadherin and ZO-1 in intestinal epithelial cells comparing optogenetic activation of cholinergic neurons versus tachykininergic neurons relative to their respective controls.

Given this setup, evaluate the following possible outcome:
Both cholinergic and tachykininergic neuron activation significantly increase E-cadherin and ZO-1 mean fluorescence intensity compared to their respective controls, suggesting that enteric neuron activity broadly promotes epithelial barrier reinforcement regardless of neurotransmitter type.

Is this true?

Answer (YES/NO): NO